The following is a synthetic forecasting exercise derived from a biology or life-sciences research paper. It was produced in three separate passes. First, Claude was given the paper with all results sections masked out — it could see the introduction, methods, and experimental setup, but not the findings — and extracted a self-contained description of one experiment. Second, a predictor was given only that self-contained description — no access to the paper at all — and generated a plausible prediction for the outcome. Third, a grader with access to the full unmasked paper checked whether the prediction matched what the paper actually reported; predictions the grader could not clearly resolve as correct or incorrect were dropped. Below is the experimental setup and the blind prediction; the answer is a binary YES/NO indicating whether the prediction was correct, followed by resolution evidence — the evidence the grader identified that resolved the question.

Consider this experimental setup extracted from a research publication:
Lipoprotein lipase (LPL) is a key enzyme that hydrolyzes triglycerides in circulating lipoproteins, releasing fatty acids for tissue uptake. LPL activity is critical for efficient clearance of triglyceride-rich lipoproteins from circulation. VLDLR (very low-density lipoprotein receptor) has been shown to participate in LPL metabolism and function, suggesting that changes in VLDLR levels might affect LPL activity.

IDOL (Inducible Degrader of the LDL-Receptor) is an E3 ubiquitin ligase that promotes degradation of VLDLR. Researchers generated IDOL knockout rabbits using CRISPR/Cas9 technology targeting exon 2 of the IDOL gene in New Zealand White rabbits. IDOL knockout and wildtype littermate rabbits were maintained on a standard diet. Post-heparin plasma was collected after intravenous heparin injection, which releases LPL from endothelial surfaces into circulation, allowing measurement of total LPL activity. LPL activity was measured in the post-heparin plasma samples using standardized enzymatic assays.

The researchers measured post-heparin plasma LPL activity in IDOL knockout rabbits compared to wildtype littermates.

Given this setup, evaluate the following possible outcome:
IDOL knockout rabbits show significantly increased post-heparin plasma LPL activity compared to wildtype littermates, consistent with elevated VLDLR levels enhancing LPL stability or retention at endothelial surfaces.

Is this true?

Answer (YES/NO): NO